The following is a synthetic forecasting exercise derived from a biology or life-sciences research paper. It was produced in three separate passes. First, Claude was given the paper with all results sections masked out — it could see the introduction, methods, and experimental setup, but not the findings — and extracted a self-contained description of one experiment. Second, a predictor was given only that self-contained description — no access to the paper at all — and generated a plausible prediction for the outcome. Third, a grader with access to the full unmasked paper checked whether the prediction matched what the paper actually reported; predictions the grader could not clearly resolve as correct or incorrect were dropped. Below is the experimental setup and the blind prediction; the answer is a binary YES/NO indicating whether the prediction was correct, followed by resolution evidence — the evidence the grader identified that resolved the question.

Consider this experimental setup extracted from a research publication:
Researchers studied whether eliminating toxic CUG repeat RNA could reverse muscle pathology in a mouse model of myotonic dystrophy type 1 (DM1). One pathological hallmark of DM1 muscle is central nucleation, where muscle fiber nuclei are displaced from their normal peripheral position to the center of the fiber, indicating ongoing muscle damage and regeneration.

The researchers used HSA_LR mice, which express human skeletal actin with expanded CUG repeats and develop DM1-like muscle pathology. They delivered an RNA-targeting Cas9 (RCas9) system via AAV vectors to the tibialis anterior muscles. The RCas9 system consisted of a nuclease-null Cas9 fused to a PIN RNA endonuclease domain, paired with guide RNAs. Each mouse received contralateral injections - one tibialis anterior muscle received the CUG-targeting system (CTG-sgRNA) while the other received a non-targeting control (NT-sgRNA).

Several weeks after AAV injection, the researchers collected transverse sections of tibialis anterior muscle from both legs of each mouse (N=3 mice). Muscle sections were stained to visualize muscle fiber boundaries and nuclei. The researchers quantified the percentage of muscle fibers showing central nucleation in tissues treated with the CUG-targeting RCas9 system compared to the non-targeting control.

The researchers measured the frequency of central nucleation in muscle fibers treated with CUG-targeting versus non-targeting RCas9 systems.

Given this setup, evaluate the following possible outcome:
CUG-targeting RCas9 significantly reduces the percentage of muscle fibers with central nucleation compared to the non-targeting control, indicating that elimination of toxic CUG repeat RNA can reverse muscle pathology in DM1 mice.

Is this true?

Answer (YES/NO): YES